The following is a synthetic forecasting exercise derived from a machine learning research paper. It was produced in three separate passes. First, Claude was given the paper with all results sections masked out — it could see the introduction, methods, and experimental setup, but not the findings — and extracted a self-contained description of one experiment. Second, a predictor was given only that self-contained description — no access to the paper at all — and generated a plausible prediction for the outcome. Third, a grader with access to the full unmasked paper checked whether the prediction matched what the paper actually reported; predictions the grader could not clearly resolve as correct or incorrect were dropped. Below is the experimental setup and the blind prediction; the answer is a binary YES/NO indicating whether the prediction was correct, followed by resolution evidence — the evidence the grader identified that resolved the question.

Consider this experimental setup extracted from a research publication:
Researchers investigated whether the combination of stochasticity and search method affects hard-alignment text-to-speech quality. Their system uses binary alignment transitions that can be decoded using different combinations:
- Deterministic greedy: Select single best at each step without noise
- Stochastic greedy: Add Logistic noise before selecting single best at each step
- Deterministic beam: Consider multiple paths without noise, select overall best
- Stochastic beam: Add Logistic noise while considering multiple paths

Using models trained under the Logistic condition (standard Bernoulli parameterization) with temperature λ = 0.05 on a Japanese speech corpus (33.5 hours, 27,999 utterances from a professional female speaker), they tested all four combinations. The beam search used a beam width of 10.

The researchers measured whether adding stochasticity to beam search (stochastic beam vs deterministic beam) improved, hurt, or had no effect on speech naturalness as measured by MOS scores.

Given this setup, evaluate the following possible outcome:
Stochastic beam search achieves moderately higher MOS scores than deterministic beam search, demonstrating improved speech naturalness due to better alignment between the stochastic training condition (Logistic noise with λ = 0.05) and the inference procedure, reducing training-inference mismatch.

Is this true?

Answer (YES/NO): NO